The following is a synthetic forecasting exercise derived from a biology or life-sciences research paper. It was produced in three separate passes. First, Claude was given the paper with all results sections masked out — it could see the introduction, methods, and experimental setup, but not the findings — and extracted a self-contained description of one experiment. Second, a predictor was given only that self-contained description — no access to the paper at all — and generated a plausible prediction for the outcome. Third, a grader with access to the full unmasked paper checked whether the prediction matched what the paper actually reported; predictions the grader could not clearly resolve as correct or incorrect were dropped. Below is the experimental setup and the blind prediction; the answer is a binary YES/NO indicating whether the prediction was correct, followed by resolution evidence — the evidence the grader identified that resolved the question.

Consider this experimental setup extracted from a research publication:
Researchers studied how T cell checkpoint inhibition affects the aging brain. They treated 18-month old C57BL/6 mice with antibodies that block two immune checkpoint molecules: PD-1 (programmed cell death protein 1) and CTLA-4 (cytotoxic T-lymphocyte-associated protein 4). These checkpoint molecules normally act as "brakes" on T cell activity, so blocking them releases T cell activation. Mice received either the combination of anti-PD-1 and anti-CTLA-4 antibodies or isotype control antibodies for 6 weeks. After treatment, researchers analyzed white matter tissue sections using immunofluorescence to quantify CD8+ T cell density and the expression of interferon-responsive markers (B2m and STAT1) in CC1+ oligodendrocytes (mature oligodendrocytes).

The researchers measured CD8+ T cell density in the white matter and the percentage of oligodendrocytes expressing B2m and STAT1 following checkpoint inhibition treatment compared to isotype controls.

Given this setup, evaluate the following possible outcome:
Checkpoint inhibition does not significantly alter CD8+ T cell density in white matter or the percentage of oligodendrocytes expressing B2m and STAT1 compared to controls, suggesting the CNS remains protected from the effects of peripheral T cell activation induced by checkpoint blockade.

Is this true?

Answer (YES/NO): NO